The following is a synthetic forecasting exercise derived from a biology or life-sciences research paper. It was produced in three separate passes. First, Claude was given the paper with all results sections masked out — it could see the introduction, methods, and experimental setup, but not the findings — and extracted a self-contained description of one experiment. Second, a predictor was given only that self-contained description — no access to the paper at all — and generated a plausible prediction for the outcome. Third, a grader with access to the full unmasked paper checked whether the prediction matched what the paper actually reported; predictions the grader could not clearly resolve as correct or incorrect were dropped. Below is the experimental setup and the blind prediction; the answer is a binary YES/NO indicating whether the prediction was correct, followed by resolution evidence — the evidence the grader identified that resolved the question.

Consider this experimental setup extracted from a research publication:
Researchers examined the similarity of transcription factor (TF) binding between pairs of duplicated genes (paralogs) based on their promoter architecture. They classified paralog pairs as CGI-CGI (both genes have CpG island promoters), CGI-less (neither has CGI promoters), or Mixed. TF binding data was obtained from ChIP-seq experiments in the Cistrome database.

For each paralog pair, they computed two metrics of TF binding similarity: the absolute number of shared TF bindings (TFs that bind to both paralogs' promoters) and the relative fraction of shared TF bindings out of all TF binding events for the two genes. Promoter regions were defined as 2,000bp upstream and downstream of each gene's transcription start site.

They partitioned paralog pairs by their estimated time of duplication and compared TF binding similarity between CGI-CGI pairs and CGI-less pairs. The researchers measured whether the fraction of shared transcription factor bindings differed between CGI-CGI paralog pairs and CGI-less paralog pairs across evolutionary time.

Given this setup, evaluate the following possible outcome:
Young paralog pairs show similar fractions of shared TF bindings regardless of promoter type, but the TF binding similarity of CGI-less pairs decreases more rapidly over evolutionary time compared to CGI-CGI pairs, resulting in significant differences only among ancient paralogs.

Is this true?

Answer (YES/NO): NO